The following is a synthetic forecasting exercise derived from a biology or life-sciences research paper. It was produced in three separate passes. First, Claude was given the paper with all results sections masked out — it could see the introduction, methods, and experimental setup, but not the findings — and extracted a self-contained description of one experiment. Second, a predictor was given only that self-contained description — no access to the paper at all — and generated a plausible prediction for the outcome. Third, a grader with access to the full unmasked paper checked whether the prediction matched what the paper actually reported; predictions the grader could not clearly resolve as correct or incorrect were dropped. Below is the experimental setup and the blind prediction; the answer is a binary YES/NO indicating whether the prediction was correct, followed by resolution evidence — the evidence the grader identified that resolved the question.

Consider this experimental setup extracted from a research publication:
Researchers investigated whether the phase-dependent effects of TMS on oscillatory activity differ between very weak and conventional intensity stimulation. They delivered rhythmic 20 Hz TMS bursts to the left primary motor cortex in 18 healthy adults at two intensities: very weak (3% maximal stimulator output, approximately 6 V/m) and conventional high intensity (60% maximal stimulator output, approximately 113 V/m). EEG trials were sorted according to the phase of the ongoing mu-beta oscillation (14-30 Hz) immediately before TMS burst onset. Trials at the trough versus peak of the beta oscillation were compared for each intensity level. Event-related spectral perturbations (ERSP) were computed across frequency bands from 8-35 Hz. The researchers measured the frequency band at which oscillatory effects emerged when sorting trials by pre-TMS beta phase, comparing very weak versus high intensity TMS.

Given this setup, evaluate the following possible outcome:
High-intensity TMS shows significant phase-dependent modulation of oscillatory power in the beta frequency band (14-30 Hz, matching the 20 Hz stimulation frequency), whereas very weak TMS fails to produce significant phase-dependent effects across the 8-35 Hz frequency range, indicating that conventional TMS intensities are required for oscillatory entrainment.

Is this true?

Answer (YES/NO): NO